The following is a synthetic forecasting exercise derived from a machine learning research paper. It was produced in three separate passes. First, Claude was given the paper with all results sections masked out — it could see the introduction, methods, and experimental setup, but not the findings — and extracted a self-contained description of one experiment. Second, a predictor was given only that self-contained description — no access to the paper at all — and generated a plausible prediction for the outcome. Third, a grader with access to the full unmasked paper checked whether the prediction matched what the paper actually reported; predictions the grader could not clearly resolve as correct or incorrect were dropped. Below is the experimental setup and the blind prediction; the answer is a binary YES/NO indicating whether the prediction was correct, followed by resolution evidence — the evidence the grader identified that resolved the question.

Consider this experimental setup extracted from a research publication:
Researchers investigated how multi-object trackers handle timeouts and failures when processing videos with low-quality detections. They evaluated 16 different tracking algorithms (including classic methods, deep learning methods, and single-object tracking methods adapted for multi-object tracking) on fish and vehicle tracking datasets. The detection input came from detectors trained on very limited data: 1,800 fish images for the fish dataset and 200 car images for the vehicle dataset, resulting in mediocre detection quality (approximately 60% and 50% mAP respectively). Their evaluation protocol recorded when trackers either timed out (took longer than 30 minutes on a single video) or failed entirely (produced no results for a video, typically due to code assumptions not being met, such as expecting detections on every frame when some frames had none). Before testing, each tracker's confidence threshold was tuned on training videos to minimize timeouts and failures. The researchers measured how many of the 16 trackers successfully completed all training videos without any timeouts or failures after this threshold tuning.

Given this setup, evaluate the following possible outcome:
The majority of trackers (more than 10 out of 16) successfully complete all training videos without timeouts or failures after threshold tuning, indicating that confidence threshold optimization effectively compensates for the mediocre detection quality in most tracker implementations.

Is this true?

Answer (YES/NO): YES